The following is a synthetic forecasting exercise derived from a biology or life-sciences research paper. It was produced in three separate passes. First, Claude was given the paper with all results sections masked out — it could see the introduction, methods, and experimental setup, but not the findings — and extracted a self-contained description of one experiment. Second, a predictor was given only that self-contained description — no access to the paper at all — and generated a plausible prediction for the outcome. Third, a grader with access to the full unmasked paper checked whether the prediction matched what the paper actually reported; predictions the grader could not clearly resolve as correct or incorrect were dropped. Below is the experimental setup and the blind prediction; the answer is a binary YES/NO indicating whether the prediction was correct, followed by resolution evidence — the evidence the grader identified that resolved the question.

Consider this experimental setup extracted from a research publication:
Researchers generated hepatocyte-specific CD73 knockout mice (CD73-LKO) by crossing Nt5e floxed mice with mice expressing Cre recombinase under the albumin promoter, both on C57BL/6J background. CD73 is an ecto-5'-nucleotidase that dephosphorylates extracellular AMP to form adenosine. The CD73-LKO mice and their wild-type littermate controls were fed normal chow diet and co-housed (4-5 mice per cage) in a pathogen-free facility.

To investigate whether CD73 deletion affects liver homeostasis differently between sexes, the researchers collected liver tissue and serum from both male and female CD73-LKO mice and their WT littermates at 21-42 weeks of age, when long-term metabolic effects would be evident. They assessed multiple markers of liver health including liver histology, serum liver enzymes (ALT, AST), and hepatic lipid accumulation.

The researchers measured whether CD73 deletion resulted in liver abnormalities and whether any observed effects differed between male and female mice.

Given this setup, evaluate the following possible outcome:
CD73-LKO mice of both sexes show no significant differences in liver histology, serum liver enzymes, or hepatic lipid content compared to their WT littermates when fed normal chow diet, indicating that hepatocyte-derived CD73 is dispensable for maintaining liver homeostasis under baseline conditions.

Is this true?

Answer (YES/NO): NO